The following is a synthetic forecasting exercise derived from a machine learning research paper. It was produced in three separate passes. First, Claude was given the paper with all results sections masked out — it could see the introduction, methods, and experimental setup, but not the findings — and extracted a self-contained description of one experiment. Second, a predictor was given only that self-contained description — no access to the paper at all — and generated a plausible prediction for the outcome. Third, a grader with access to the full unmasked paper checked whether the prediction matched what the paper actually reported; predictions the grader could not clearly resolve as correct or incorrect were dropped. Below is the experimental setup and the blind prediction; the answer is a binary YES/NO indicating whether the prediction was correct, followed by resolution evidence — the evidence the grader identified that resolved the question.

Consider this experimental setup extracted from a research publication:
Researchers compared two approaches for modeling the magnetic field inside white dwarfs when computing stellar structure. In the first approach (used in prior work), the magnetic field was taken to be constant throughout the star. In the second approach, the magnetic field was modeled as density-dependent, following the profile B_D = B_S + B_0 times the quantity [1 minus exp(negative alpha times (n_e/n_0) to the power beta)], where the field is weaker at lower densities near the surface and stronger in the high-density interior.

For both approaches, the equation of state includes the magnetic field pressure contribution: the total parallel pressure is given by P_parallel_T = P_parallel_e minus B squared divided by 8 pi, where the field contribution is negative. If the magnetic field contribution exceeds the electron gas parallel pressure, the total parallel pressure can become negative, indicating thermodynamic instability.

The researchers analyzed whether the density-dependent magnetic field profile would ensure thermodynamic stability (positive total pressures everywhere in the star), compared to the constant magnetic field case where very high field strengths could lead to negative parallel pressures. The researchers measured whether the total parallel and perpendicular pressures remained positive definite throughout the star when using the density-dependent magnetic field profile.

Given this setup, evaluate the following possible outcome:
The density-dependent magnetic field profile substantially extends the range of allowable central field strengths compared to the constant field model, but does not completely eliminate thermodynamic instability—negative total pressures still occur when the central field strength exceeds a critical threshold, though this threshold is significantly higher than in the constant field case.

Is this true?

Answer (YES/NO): NO